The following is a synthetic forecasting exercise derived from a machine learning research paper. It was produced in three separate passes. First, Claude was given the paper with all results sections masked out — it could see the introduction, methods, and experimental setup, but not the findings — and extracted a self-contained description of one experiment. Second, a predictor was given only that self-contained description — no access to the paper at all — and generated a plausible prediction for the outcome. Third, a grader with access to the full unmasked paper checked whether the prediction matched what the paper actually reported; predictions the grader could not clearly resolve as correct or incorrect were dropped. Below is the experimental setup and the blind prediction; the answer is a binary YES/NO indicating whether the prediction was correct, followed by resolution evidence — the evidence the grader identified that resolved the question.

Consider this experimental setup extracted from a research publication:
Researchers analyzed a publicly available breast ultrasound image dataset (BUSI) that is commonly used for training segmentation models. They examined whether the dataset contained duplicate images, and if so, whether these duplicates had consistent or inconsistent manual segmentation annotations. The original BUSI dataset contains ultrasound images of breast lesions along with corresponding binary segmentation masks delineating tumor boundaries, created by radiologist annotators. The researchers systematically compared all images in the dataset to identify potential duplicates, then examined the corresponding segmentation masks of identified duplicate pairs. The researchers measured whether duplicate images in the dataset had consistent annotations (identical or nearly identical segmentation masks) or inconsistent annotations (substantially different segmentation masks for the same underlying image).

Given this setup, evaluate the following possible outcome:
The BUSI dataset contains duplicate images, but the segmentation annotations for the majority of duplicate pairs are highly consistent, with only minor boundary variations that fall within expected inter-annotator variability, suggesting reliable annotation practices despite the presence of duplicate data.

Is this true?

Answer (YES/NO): NO